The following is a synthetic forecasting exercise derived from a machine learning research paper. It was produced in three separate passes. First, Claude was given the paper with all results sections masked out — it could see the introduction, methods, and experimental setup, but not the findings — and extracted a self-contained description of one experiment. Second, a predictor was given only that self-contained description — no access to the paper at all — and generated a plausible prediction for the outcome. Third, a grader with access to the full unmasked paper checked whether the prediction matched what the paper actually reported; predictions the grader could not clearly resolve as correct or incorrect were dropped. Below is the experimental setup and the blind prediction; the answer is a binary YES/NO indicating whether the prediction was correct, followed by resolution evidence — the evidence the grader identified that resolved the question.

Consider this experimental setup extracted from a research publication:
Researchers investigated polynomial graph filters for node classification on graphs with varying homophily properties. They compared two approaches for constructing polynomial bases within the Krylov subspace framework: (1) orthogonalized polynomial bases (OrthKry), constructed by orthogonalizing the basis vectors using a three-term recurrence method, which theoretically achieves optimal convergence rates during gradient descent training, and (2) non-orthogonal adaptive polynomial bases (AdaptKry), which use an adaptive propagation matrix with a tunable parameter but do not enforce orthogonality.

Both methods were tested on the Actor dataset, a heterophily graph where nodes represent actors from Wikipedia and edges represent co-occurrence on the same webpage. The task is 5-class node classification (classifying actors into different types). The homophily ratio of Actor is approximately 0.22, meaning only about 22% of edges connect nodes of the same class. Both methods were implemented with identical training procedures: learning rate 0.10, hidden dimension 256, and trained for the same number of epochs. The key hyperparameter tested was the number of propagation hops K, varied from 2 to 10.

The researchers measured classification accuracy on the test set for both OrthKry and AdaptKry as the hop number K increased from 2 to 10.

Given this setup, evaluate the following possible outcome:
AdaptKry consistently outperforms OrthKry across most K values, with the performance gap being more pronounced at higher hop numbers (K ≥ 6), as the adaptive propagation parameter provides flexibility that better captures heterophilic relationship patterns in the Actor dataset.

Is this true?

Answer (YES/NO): YES